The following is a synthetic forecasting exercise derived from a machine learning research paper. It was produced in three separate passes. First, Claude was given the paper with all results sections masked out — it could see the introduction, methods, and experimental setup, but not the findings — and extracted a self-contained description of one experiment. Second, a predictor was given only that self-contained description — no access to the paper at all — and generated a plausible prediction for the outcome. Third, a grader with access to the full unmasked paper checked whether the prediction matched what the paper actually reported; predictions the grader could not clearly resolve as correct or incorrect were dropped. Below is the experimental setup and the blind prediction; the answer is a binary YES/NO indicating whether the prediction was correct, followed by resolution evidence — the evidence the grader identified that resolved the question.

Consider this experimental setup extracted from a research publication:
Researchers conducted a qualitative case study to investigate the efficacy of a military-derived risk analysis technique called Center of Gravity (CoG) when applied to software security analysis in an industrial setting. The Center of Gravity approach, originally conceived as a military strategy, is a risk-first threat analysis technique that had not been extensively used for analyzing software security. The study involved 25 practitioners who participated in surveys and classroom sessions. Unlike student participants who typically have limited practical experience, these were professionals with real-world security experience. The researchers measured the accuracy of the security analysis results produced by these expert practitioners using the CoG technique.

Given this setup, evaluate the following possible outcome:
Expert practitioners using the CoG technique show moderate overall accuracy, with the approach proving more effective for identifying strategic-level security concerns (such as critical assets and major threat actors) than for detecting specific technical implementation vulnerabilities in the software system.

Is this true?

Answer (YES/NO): NO